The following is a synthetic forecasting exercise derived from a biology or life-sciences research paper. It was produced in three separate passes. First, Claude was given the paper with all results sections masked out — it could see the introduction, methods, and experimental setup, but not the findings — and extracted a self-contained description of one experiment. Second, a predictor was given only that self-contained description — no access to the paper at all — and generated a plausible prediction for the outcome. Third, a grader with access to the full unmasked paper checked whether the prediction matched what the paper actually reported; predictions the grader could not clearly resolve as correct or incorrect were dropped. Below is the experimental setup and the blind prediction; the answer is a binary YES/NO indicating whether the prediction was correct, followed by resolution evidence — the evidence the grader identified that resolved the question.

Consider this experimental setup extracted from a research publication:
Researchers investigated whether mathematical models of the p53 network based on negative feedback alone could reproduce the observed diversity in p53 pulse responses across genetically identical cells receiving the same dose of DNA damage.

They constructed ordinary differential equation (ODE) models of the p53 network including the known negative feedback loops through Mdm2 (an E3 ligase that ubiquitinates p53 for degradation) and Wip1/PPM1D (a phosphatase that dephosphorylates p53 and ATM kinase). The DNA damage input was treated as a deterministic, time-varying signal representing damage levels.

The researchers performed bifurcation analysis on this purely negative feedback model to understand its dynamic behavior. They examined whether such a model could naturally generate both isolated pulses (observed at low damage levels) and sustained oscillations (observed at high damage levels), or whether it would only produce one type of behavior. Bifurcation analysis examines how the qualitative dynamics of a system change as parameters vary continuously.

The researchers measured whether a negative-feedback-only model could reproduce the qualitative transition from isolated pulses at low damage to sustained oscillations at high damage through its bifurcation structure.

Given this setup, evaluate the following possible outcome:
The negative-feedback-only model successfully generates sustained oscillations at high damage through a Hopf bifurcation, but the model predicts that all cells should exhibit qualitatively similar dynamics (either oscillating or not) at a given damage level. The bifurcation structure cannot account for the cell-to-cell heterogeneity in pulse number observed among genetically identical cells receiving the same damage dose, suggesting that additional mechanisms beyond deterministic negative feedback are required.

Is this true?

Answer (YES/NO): NO